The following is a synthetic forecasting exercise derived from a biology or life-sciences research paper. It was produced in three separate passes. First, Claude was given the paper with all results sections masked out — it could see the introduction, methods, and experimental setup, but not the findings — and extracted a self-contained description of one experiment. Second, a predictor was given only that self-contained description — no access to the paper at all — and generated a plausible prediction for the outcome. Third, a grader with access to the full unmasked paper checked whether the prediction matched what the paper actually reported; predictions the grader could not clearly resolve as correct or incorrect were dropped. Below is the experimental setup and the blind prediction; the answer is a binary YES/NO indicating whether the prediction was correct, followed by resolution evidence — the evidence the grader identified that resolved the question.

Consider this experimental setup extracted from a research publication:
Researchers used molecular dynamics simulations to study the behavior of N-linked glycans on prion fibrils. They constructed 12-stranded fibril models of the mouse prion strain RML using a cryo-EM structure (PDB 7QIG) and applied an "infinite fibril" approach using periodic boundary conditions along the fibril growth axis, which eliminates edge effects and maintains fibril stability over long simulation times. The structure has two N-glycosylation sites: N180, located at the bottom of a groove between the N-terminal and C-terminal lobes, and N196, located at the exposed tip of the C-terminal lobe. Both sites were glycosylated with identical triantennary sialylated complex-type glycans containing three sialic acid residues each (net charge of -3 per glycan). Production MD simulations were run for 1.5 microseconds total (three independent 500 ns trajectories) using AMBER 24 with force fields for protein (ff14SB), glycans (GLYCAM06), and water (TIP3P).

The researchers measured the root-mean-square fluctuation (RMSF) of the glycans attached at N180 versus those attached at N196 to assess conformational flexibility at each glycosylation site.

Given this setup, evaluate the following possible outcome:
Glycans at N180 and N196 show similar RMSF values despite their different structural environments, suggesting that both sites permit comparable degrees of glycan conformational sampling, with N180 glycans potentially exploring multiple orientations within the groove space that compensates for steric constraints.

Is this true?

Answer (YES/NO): NO